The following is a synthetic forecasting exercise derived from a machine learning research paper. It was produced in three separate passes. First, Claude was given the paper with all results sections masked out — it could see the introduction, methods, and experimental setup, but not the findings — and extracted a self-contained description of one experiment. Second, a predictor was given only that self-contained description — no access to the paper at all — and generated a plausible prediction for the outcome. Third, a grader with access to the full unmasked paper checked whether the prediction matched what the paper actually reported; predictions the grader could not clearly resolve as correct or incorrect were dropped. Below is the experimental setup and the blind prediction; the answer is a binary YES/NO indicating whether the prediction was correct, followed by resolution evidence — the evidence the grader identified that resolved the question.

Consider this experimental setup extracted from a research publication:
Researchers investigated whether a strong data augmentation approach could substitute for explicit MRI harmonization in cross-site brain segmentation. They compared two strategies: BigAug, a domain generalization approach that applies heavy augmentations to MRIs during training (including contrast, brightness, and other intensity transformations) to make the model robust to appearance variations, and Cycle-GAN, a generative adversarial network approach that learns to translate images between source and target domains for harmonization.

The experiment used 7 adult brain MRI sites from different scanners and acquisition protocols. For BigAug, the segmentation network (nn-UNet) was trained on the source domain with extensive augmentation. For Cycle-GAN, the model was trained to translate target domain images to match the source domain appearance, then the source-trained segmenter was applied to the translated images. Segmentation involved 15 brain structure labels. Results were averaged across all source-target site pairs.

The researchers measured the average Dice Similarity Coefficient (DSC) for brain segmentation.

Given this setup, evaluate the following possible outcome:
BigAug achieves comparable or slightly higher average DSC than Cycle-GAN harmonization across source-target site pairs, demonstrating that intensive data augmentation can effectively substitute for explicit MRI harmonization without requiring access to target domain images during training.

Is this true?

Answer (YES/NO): NO